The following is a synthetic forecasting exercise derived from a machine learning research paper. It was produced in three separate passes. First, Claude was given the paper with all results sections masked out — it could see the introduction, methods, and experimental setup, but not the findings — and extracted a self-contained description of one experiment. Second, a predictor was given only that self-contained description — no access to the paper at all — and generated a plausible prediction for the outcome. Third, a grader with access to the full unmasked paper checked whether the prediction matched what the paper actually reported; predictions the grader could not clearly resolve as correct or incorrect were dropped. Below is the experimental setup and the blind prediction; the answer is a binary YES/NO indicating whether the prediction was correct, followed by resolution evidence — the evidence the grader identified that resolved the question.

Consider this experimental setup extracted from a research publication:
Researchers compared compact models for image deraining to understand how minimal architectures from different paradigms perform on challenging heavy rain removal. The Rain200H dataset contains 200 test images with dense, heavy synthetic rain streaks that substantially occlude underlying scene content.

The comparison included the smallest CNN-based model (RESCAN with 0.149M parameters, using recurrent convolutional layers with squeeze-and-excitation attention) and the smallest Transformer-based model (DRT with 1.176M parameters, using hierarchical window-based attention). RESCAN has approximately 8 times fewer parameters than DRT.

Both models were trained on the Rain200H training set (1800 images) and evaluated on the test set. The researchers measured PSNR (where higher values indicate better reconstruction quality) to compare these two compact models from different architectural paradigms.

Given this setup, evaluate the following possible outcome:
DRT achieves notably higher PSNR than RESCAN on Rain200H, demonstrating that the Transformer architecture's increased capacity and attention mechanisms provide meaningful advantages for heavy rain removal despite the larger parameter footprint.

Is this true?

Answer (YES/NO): YES